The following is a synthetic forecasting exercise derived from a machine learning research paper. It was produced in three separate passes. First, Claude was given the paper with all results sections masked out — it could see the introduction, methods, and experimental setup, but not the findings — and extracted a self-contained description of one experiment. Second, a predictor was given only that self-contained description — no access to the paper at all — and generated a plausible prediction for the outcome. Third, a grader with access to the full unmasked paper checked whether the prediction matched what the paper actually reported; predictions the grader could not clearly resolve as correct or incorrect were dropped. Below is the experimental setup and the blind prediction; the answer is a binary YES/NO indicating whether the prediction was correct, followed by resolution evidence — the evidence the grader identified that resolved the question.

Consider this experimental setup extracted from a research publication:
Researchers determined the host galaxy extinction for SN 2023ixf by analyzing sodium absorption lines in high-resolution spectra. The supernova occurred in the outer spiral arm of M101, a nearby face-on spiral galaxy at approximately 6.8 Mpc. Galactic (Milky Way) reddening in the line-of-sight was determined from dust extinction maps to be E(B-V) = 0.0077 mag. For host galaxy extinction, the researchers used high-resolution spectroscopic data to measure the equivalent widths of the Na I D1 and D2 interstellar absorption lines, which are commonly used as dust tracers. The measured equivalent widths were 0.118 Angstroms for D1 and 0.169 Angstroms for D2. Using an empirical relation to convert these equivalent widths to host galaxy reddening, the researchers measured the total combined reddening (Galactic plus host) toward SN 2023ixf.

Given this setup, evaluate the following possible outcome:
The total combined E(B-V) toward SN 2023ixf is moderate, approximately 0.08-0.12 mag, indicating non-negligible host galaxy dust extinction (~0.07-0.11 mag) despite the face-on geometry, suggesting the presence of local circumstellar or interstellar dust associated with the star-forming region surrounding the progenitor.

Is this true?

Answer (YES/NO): NO